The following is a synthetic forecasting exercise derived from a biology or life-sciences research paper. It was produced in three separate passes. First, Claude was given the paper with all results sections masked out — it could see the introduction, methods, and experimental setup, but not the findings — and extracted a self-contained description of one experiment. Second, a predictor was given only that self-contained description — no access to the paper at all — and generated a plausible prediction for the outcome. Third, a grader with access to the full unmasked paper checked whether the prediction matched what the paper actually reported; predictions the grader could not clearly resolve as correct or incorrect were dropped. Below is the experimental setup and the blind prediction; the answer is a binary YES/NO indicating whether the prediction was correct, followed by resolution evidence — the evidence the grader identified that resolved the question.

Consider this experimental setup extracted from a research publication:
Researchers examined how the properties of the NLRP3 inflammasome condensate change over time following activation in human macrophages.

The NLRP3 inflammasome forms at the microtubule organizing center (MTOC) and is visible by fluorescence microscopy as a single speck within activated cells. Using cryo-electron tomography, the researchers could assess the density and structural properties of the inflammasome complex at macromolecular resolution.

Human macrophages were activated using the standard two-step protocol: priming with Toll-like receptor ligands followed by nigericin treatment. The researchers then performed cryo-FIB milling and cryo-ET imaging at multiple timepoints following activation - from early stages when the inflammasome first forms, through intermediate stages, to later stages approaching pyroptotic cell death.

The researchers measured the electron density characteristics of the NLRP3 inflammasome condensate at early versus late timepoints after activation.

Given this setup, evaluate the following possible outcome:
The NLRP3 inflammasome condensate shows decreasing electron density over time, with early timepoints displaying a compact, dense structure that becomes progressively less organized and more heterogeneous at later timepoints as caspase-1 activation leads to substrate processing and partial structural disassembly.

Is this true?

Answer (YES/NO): NO